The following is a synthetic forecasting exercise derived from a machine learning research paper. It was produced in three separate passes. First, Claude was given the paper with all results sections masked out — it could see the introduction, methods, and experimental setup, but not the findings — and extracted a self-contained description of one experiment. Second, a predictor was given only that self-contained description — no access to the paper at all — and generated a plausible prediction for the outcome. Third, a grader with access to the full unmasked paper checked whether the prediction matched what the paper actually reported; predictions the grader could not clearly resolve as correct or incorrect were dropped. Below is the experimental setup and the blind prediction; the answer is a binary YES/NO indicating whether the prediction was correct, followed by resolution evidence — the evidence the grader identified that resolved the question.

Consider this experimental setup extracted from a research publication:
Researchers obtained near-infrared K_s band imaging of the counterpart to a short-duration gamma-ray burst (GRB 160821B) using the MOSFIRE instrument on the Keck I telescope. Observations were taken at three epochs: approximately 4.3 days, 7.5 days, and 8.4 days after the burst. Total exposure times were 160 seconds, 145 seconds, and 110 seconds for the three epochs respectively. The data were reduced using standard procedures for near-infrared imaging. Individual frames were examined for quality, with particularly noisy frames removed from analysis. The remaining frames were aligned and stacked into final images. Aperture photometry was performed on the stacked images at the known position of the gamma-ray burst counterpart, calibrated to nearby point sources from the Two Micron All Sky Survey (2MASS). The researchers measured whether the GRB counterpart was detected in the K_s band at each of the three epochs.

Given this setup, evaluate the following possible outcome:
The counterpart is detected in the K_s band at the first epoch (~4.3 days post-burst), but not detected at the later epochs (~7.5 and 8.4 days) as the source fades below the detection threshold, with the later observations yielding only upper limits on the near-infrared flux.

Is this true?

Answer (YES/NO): YES